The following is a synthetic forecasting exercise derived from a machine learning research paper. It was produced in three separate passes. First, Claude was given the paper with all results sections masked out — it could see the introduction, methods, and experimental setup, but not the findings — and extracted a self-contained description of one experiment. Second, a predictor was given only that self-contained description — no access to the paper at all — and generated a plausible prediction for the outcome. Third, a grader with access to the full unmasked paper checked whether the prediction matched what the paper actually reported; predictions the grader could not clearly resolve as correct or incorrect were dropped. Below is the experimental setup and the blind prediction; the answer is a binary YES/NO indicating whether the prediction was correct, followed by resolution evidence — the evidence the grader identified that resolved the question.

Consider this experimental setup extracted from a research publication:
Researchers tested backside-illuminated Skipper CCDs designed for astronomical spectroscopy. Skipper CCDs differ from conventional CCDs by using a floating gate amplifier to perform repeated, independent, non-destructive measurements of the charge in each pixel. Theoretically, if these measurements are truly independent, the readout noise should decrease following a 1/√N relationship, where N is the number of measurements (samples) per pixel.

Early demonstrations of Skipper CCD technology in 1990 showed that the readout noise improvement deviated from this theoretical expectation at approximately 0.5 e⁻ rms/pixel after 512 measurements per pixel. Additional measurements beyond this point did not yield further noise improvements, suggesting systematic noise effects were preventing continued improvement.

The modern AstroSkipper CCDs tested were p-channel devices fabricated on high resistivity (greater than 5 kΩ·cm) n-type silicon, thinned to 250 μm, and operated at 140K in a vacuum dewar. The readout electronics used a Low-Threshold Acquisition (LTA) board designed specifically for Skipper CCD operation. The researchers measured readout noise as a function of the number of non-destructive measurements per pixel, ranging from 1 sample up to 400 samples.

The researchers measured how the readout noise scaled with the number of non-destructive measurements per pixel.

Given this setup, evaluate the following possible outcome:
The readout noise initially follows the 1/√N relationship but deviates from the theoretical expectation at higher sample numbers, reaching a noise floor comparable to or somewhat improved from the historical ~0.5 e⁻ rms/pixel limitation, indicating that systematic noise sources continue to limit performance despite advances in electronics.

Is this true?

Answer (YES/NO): NO